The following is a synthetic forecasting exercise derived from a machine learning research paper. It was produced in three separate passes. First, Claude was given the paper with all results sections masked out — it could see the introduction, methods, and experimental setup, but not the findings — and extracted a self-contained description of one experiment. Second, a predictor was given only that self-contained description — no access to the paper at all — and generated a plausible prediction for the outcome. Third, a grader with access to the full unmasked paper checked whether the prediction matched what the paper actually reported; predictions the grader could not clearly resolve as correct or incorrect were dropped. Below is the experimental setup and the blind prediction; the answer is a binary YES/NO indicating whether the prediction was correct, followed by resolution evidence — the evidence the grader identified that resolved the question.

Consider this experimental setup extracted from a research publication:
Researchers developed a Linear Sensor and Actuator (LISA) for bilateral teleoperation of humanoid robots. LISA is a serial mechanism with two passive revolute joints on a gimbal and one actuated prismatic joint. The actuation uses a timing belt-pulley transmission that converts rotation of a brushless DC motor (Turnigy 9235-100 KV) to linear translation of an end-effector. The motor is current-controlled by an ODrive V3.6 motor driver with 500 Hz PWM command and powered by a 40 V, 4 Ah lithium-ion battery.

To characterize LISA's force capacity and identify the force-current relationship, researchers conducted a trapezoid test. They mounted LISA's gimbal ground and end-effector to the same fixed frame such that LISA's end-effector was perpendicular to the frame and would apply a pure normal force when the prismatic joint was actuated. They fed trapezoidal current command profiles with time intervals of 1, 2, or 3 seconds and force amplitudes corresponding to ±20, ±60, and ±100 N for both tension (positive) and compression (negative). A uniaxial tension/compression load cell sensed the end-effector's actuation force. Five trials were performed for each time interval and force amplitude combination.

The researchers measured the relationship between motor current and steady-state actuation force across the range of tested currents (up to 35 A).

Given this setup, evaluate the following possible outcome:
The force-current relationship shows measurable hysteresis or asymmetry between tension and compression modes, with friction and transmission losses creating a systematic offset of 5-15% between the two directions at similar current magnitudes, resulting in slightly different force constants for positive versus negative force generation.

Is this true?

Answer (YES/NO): NO